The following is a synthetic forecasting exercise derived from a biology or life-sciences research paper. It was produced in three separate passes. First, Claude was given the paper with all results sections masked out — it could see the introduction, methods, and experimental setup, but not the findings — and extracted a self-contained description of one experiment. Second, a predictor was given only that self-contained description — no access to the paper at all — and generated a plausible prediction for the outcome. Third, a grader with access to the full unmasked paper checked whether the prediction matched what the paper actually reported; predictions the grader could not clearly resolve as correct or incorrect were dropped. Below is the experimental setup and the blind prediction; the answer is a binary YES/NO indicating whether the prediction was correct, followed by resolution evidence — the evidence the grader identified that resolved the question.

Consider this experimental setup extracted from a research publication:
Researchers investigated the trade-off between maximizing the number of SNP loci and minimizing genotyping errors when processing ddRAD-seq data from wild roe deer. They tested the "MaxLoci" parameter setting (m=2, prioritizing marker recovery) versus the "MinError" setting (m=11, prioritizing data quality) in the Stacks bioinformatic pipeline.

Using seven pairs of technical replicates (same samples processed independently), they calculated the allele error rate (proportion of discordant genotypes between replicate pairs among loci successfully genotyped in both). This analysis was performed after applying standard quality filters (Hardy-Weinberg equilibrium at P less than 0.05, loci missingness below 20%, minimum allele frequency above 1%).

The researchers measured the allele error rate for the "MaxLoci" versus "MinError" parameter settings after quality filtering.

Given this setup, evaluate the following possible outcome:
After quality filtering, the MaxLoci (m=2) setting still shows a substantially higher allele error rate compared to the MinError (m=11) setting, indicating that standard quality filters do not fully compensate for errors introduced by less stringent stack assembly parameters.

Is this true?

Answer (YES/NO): NO